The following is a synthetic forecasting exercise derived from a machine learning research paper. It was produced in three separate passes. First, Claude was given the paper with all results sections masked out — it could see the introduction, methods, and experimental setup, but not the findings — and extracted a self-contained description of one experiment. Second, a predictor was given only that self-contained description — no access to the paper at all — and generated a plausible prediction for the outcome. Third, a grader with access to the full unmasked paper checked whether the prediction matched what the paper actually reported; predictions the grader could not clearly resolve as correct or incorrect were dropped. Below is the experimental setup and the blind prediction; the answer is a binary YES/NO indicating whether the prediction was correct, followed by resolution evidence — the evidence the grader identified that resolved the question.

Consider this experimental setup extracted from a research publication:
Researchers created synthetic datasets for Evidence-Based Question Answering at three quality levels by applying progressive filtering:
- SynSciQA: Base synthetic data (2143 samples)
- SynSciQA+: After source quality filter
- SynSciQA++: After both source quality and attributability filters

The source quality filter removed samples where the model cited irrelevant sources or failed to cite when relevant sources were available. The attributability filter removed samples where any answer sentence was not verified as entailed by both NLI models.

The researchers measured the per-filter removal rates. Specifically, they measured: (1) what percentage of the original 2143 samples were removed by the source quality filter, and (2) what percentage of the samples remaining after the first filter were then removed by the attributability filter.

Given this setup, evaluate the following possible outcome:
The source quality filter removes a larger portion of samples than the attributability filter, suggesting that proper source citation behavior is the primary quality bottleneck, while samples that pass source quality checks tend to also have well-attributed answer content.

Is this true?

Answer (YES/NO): NO